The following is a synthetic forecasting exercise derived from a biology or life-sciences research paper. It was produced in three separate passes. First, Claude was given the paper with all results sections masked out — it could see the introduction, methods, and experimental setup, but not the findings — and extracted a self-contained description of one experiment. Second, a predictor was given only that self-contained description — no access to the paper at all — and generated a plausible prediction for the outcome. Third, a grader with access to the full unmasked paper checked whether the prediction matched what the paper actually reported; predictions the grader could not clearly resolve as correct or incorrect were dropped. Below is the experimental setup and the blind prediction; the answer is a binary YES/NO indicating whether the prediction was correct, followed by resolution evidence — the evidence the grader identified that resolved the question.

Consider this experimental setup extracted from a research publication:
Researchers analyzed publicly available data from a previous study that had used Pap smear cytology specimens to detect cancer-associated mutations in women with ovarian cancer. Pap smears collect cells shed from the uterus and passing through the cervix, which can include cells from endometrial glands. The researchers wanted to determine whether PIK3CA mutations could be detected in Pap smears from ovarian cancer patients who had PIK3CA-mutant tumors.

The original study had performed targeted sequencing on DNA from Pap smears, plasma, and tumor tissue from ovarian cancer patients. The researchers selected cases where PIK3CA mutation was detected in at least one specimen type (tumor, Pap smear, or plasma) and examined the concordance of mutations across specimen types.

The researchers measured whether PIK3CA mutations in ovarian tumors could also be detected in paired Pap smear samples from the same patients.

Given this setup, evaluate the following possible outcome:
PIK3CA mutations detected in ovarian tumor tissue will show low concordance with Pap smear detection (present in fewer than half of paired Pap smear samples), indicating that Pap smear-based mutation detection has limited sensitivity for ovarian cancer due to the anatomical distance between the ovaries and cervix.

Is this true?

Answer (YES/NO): NO